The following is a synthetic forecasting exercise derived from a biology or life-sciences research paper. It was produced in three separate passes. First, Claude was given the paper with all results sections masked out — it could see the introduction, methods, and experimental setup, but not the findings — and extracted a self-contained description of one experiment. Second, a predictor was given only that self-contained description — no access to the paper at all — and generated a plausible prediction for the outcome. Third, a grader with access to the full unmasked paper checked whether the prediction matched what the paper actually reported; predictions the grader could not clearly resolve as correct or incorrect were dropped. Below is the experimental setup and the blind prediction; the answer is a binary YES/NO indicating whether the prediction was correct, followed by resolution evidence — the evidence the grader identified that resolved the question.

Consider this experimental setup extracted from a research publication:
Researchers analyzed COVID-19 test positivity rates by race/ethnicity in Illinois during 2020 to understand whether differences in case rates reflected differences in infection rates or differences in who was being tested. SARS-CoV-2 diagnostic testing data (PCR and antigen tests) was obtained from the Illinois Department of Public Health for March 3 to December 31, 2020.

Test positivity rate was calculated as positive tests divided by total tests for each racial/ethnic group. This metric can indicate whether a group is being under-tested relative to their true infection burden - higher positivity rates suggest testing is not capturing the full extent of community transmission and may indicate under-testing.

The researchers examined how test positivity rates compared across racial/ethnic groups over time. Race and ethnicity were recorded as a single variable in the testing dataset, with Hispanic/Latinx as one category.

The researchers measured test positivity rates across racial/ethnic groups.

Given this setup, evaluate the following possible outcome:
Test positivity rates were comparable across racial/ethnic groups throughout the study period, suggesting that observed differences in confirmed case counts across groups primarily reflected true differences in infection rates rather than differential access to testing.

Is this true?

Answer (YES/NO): NO